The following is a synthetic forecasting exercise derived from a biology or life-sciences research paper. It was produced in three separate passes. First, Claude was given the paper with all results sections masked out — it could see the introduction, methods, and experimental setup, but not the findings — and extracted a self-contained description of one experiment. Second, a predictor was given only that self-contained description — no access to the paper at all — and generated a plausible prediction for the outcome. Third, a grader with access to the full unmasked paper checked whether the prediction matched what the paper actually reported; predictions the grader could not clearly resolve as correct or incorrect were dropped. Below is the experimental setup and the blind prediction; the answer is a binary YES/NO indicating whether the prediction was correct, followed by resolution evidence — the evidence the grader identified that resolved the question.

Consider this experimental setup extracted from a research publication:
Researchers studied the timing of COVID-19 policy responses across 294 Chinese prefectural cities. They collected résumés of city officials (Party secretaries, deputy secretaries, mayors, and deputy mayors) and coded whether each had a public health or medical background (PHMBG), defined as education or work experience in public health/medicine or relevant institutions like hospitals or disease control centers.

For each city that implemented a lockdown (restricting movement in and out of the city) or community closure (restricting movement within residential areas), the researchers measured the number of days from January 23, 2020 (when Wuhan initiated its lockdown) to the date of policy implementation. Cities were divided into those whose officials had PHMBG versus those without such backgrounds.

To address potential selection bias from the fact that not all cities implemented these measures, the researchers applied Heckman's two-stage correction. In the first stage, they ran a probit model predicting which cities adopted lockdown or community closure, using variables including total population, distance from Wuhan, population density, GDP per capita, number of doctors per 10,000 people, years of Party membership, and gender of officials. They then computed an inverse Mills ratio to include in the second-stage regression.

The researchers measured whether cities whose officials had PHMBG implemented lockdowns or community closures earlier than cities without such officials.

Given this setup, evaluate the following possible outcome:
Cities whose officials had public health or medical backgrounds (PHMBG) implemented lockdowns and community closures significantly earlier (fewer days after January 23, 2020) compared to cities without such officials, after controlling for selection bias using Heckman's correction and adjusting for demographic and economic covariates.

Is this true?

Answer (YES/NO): YES